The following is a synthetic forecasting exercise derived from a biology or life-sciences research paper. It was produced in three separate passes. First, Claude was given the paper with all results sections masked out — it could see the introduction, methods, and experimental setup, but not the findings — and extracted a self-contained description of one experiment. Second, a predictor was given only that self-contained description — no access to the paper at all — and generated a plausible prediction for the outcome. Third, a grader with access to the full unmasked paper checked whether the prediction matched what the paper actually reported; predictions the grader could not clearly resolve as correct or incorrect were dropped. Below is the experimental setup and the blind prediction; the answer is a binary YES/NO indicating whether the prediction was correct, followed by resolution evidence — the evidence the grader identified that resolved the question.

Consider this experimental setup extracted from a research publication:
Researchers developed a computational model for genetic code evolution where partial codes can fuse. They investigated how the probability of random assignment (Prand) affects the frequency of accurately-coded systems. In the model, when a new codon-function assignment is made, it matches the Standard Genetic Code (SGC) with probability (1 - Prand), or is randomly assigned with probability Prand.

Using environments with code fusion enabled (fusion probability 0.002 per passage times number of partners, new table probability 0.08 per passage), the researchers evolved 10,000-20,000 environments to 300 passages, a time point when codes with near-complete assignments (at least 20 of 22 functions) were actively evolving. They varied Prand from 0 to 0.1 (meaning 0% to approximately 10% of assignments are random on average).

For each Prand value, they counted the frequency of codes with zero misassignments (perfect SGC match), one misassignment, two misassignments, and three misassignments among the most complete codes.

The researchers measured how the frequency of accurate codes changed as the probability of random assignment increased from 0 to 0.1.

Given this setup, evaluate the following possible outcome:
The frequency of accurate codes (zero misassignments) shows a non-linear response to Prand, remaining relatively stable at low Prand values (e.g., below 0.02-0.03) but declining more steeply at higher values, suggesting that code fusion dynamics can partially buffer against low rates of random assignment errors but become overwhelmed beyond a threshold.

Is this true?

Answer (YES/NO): NO